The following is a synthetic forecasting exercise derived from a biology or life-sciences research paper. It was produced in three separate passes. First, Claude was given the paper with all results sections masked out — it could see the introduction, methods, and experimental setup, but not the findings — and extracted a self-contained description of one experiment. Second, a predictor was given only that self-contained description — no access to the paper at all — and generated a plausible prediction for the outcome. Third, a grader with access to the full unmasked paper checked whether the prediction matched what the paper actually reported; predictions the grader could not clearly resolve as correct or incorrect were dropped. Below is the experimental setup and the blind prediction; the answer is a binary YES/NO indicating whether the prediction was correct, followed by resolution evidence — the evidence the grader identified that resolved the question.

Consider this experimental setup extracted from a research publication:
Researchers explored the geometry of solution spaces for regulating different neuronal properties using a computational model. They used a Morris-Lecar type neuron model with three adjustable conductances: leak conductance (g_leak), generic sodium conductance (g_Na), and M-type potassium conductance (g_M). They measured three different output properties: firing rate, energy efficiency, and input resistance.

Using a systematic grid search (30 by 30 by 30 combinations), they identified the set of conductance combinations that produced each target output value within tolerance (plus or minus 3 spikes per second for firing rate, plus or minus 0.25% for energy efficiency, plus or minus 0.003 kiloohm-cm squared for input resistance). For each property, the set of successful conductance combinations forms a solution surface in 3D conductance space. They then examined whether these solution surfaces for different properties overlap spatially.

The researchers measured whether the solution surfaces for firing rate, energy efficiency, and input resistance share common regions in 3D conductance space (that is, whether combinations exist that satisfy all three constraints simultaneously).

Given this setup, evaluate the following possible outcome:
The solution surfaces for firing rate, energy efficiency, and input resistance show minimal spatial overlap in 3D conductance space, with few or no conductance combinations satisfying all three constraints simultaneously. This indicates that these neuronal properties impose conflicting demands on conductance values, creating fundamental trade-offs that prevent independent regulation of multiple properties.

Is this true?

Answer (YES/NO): YES